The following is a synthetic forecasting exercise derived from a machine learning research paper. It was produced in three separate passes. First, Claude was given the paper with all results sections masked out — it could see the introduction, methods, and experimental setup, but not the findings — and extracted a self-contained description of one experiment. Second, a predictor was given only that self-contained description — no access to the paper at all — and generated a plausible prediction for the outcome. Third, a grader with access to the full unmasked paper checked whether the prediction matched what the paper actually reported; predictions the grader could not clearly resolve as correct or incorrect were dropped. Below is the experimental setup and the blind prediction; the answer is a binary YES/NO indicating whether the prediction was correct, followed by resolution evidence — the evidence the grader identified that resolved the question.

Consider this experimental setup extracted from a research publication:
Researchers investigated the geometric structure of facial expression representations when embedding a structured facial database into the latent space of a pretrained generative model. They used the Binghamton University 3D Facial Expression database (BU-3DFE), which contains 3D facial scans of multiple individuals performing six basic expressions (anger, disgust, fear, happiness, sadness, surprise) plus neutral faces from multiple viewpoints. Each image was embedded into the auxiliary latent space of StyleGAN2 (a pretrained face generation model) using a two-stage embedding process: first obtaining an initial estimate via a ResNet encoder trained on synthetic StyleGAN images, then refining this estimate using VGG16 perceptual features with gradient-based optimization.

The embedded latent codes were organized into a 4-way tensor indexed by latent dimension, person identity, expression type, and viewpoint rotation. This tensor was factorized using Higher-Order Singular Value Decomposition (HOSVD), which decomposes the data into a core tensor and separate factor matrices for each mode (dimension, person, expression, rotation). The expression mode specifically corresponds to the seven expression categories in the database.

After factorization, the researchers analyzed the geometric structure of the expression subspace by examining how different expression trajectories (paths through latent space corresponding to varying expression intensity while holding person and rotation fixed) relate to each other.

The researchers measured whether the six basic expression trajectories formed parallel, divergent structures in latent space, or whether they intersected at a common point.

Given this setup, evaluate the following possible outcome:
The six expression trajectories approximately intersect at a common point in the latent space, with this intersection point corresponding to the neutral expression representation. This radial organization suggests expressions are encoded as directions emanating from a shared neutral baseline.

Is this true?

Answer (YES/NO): NO